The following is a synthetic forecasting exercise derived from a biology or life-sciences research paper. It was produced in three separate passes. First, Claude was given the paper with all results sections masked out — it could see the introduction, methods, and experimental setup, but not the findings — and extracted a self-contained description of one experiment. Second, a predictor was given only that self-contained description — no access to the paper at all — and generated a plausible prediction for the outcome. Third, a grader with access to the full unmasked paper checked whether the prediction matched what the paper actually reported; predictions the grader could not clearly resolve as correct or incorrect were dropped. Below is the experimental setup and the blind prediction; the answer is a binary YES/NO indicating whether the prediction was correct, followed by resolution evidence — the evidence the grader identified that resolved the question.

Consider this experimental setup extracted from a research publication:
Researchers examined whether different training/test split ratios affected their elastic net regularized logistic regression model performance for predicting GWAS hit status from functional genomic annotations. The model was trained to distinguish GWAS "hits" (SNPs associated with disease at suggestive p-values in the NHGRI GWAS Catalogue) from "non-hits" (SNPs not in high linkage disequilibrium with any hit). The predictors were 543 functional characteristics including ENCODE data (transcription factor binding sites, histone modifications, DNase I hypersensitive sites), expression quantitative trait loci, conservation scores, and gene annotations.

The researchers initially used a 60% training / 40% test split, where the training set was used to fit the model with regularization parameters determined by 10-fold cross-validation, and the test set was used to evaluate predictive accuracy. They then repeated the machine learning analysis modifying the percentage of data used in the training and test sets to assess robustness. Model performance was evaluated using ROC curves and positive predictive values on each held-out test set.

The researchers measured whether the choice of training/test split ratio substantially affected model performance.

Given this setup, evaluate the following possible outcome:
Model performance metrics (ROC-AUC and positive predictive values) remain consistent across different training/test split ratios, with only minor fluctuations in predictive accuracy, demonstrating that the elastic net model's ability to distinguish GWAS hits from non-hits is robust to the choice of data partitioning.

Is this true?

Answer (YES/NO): YES